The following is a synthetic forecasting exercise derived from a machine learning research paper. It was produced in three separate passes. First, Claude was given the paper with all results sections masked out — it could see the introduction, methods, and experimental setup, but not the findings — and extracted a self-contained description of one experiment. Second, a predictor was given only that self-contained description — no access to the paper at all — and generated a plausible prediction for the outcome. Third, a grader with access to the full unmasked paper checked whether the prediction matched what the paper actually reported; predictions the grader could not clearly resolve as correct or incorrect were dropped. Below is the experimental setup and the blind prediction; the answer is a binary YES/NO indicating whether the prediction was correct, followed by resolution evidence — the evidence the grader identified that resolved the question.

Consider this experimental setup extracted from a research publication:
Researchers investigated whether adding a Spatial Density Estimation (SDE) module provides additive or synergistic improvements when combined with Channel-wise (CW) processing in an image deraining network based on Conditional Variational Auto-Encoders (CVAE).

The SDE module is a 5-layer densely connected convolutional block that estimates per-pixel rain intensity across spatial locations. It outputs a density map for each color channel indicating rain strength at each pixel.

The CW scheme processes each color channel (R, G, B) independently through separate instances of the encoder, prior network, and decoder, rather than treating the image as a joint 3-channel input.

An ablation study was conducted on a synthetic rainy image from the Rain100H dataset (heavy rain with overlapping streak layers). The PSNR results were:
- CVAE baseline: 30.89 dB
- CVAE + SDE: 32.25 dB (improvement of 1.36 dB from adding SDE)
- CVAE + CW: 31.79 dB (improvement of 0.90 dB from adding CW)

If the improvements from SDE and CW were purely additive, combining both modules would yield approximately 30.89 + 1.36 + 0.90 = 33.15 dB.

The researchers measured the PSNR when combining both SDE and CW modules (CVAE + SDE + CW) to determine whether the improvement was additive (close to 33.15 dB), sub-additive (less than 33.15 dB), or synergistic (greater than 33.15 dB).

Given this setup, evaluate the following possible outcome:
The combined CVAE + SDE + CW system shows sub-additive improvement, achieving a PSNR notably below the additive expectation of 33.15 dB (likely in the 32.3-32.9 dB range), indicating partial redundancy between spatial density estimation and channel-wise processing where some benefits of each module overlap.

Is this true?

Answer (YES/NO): NO